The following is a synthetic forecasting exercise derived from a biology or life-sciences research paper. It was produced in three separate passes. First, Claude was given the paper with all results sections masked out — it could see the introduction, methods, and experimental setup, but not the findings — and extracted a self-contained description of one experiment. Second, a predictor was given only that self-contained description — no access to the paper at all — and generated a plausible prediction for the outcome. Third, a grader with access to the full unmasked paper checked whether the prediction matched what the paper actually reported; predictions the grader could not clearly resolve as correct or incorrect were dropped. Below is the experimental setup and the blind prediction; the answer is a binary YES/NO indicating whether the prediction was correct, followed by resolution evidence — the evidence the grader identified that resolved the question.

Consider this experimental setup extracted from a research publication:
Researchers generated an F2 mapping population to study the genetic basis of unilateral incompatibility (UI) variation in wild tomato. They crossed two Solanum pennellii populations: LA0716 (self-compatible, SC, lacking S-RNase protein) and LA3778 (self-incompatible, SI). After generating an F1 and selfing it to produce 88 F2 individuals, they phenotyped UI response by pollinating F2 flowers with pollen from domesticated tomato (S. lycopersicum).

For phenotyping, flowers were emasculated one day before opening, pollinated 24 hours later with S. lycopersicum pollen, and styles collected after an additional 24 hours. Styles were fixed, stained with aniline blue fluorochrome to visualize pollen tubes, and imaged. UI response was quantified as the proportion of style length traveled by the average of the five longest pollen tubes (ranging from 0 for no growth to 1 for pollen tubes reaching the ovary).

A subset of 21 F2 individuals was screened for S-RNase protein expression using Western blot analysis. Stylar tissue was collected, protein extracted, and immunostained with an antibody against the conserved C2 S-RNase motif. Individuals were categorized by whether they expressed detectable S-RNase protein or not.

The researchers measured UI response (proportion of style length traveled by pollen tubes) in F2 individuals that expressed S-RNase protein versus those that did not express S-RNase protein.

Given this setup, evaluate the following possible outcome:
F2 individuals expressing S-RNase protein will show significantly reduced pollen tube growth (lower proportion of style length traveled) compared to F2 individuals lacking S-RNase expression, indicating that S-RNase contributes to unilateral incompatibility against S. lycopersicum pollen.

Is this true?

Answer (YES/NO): YES